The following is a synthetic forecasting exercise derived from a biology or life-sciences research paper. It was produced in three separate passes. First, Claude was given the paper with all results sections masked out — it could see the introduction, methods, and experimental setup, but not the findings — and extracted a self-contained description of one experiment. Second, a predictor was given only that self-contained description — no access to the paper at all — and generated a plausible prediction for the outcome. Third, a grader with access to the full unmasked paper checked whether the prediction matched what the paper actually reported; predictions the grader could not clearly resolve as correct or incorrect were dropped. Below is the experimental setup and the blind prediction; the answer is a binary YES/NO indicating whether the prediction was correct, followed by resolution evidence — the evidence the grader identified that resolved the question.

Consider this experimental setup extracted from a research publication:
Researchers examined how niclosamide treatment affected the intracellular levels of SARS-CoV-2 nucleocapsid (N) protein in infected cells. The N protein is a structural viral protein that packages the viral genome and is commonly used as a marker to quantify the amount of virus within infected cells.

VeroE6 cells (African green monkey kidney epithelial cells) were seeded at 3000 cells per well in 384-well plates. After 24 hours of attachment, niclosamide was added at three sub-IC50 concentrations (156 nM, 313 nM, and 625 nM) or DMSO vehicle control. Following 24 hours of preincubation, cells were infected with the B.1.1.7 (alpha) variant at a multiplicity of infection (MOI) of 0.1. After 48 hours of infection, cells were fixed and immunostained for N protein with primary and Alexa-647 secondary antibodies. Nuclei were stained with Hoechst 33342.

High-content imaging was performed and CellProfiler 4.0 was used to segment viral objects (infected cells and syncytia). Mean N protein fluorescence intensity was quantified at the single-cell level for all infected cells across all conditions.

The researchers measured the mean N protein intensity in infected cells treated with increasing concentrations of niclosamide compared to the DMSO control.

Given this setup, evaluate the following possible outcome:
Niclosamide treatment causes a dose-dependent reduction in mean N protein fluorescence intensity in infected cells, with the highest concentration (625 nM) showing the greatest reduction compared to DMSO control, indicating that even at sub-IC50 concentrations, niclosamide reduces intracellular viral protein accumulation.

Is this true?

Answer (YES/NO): NO